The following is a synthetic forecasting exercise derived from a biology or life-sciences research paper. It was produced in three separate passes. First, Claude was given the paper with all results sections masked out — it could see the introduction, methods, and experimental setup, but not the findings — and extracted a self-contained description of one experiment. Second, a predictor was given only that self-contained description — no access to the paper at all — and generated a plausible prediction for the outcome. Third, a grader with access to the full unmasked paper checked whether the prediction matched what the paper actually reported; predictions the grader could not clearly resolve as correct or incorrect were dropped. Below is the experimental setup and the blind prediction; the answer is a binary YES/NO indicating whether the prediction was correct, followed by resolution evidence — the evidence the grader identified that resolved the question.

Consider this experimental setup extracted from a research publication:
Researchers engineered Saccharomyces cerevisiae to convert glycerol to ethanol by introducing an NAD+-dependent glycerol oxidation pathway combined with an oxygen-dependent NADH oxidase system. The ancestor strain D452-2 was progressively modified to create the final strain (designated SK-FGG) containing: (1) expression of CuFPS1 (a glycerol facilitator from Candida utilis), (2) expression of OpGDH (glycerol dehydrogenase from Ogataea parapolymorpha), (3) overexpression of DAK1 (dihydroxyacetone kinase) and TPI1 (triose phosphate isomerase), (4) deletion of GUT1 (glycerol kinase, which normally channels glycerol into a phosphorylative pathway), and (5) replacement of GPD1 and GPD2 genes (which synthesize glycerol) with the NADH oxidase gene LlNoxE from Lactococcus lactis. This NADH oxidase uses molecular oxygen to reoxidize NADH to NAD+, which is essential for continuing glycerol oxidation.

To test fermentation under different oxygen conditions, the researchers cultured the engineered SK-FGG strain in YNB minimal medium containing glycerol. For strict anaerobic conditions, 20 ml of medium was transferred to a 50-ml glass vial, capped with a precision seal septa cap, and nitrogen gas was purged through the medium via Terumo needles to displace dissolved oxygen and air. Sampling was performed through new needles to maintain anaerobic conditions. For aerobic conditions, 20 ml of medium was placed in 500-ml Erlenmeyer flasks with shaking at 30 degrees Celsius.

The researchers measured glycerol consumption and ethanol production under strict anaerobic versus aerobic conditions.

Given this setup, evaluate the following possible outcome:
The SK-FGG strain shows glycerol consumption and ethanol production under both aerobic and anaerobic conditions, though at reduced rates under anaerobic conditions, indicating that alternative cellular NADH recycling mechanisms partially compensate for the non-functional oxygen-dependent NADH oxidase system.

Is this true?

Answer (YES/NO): NO